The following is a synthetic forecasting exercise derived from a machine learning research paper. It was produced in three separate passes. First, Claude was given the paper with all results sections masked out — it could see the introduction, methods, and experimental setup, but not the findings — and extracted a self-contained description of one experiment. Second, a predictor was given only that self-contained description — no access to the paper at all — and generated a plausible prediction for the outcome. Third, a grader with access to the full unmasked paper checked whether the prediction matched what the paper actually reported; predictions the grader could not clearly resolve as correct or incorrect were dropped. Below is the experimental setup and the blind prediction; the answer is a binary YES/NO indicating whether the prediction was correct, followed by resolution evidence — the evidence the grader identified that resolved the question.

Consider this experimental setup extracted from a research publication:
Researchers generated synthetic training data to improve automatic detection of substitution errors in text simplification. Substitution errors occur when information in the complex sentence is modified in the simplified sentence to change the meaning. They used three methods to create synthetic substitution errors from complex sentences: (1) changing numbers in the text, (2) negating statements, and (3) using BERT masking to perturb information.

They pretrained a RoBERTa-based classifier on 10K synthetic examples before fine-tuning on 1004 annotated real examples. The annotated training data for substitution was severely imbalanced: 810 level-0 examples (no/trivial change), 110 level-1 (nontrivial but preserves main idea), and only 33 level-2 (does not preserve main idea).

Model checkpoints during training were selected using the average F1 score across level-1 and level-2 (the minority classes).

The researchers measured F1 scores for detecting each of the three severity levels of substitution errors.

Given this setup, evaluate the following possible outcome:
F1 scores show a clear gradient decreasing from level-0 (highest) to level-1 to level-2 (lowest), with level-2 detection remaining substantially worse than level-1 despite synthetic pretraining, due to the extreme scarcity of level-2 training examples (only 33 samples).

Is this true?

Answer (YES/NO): YES